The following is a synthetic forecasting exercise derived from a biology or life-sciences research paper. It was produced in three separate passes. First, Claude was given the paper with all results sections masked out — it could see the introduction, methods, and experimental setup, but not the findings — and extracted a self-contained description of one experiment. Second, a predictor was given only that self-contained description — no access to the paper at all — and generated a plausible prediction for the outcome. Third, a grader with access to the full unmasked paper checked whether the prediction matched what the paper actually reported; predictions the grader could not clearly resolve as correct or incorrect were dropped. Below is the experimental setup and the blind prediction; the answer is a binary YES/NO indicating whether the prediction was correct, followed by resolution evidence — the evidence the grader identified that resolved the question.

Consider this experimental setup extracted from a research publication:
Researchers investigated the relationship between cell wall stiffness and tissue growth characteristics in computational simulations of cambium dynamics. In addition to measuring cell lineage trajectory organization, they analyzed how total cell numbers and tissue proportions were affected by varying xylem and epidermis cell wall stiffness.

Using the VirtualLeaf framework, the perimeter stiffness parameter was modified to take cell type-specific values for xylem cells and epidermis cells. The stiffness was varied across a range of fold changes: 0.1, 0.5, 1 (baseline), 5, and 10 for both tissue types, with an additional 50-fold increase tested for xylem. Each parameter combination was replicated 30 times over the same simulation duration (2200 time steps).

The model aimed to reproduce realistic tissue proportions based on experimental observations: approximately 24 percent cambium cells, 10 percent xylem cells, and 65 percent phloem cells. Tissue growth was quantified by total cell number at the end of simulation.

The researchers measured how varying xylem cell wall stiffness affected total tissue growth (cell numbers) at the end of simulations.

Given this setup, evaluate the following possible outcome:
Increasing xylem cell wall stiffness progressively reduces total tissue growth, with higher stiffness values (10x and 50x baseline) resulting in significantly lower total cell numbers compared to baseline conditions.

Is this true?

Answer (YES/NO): NO